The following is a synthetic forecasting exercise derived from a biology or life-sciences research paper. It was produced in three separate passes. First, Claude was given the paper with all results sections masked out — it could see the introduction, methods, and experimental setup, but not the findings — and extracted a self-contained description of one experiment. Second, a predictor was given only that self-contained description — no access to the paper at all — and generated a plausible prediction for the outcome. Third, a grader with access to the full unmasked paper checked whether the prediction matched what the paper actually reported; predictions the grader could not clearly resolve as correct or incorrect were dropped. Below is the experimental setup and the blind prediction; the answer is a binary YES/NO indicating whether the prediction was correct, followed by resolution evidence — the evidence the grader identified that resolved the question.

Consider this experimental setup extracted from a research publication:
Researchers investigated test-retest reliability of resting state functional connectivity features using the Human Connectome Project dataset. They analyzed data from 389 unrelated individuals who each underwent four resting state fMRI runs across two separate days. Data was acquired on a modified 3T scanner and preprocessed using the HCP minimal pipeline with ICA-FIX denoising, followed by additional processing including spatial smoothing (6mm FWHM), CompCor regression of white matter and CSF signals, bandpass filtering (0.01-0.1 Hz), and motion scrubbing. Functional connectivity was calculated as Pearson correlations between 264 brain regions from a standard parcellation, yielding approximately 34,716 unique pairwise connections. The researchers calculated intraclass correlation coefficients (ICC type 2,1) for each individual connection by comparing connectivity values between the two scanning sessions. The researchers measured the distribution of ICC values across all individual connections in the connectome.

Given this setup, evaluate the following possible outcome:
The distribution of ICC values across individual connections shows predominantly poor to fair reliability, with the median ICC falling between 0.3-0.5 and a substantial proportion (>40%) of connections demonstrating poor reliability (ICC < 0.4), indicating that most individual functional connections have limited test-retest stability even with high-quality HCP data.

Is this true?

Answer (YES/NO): YES